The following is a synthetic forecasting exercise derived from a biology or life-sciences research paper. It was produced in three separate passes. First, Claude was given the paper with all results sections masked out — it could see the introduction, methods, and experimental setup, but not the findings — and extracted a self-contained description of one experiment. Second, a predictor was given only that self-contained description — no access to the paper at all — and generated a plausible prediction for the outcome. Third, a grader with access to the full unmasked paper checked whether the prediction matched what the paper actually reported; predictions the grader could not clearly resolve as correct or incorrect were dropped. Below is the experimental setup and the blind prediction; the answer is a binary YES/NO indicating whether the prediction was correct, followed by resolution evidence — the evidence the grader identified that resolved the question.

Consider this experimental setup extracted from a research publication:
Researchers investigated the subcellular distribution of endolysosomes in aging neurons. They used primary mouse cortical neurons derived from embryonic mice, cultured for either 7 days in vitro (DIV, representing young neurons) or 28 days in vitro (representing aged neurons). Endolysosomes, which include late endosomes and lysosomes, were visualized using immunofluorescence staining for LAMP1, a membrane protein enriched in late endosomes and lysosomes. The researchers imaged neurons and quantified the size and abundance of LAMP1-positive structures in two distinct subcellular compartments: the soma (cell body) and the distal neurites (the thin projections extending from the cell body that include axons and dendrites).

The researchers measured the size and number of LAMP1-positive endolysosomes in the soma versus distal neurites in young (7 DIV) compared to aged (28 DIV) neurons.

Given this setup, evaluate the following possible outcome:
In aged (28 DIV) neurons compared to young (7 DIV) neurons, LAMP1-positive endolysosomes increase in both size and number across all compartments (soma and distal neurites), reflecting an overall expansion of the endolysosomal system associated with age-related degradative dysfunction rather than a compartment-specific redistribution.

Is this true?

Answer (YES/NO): NO